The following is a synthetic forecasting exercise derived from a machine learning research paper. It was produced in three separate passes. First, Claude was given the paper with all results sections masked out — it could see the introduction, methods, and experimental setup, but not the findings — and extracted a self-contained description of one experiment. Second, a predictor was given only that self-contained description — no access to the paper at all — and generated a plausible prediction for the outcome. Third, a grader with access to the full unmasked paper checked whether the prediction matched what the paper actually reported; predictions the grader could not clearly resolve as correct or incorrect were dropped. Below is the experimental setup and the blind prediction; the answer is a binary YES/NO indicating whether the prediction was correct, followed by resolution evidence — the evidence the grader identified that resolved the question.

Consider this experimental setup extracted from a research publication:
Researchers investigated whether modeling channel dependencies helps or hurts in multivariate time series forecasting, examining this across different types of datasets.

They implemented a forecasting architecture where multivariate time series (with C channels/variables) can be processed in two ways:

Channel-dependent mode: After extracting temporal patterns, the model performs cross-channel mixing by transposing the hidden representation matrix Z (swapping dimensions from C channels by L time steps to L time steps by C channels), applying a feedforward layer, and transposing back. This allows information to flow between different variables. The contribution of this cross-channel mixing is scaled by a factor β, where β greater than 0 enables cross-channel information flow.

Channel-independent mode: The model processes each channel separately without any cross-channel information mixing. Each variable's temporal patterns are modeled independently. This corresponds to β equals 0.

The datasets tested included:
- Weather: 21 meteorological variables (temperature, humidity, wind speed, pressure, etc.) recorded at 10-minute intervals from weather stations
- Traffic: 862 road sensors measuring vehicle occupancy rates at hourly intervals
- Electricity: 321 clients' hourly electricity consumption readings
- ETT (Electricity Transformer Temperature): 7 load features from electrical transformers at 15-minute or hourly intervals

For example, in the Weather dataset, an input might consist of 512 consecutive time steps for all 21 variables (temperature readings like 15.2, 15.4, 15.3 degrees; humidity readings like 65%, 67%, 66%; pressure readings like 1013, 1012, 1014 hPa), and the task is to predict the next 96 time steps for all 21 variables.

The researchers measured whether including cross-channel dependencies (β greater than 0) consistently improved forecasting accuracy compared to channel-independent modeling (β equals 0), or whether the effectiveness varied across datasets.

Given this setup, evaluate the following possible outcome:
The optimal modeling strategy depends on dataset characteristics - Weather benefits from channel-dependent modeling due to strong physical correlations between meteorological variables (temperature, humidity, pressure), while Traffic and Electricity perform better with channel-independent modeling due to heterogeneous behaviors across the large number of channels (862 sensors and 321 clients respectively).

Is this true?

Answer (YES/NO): NO